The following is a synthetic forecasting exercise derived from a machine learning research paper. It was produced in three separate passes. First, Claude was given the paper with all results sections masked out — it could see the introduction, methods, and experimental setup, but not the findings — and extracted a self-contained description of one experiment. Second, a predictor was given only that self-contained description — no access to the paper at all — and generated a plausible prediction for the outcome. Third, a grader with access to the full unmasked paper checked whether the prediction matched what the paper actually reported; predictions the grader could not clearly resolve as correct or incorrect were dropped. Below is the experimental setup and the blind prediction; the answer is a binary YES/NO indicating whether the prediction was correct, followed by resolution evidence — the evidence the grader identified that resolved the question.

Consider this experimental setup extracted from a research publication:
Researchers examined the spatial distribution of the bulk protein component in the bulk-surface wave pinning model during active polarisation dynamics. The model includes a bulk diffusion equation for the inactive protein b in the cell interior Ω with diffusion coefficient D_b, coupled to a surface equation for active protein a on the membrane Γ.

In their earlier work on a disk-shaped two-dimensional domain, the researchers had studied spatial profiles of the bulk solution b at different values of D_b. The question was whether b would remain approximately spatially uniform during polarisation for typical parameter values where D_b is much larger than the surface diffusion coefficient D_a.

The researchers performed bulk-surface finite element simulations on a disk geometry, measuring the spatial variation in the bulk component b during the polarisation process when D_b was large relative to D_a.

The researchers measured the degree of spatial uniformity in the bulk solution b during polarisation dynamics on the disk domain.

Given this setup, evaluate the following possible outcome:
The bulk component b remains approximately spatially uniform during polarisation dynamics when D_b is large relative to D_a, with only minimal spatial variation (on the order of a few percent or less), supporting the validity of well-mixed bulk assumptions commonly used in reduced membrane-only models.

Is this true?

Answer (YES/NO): YES